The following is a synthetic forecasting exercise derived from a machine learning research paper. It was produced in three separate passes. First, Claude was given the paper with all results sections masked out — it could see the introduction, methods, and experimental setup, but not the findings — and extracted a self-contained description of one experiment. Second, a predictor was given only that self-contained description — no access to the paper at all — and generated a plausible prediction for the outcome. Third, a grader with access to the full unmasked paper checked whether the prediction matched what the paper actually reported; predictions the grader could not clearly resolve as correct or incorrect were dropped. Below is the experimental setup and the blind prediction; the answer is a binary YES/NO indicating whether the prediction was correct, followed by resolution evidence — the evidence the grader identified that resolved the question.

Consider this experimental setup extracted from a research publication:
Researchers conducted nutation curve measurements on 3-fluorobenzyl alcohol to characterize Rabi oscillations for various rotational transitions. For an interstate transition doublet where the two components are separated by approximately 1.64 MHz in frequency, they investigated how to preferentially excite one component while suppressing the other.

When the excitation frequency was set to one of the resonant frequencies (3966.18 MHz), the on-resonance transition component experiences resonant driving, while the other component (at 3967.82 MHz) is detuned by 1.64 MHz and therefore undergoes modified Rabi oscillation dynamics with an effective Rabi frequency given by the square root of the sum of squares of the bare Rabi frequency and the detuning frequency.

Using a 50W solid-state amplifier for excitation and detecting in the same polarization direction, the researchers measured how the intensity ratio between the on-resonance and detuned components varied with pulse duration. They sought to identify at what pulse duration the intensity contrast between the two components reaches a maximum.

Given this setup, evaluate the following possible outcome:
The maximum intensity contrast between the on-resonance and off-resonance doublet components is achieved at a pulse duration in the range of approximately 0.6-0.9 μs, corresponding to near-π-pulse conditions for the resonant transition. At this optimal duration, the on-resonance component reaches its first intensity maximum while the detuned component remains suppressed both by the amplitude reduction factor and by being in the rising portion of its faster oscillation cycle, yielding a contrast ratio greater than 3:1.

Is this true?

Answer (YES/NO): NO